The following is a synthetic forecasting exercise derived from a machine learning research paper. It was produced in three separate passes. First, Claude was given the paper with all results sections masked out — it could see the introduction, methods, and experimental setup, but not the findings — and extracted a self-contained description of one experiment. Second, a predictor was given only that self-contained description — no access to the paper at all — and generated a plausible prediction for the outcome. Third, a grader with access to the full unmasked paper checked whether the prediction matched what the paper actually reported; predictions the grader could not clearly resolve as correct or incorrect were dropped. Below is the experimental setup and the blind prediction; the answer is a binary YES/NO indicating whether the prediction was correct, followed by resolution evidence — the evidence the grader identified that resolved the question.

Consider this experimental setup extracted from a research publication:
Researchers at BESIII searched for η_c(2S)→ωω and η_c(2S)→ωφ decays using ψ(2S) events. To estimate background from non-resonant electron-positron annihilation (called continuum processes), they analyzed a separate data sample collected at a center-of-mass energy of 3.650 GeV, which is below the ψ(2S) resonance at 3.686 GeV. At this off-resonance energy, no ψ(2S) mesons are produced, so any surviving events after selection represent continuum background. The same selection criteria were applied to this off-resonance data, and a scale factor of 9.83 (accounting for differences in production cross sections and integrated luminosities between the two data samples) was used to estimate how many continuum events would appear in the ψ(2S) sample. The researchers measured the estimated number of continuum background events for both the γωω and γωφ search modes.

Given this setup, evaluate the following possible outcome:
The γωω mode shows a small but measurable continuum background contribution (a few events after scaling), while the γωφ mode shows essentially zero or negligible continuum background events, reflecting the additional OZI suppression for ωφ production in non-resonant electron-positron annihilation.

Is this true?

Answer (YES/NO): NO